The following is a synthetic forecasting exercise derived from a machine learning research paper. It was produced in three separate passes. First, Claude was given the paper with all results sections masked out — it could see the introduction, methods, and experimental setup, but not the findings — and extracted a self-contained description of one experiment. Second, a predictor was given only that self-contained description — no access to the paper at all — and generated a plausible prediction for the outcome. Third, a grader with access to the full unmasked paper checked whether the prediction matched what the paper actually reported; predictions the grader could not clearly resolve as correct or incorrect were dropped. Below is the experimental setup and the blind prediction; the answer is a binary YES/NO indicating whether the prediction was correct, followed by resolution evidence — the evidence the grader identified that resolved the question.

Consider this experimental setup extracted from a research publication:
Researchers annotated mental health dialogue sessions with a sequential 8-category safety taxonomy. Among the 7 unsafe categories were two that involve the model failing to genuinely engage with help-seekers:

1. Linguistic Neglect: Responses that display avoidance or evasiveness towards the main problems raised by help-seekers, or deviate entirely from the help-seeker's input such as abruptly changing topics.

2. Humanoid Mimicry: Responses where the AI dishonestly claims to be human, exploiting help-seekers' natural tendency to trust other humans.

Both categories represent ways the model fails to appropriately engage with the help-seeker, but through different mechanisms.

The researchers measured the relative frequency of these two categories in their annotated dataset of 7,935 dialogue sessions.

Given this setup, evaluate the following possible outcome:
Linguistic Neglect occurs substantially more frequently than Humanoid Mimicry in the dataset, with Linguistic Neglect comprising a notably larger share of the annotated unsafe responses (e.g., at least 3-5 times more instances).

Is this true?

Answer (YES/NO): YES